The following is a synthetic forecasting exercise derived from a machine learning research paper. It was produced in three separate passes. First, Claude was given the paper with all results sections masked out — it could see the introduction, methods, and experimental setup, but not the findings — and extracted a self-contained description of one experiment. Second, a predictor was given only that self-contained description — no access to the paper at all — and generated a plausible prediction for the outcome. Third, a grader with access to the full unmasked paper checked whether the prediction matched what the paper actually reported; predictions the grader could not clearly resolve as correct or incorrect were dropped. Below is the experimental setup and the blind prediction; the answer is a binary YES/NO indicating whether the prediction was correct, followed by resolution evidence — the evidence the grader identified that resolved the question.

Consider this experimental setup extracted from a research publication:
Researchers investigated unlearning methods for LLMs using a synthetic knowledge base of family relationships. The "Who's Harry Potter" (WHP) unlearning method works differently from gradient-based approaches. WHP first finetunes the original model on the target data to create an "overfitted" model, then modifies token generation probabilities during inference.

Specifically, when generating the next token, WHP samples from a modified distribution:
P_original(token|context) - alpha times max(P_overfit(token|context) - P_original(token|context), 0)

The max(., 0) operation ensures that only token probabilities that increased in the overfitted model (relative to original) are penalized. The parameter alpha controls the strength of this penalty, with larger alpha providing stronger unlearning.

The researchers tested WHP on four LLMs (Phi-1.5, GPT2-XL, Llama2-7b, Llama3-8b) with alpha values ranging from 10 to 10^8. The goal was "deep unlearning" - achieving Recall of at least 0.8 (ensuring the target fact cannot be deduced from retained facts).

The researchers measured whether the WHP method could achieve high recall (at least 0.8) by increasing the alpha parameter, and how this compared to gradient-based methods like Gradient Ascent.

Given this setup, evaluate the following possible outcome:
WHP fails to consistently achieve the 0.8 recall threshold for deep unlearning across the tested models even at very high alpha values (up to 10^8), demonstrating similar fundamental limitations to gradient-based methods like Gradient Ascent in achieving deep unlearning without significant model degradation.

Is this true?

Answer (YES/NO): NO